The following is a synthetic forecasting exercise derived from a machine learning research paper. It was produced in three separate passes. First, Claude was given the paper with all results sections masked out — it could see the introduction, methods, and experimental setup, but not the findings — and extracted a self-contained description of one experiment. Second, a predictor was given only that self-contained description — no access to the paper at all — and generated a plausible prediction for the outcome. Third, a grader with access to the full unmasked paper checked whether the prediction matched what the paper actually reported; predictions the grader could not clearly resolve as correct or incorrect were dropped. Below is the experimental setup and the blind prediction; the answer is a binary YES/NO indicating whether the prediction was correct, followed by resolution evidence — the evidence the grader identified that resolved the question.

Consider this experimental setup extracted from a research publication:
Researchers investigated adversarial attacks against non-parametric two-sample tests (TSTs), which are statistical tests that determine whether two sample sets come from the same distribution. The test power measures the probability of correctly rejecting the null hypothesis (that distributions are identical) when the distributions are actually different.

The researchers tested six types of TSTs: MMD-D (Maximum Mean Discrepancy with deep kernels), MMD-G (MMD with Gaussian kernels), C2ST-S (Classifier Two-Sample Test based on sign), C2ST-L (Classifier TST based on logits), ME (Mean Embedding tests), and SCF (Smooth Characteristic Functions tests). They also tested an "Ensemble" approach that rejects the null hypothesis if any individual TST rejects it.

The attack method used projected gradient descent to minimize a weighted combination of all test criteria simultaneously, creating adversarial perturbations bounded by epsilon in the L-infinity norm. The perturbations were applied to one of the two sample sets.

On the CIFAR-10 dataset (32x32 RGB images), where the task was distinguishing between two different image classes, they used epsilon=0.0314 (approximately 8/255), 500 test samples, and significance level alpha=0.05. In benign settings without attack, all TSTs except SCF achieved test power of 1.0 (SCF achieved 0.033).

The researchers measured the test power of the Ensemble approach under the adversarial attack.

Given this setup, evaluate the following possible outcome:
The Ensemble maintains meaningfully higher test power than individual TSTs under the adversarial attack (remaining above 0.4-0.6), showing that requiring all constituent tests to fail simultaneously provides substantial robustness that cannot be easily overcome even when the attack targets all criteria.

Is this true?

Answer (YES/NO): NO